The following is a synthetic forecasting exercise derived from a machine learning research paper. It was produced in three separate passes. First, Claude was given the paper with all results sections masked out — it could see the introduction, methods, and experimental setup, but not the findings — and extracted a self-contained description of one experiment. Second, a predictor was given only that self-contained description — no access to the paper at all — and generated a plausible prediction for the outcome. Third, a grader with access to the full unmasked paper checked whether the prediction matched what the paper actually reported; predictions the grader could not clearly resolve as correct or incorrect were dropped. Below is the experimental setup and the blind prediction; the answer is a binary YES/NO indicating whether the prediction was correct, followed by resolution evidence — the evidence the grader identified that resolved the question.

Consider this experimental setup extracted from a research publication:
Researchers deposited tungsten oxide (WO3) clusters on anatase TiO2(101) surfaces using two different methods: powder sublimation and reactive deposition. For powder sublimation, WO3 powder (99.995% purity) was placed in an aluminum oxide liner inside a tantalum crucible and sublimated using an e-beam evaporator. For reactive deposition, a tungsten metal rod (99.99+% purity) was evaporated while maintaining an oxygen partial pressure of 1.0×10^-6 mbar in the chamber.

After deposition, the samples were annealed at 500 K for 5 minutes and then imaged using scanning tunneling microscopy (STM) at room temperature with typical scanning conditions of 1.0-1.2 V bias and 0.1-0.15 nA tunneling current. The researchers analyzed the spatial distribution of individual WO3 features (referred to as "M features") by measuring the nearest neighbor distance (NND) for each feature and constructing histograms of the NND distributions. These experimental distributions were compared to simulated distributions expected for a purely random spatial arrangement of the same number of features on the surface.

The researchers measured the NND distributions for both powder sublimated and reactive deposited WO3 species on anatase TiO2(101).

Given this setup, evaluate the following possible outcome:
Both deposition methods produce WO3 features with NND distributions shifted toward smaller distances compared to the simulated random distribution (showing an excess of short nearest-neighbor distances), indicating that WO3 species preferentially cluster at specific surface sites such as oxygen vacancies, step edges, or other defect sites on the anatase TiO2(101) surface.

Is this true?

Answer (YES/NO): NO